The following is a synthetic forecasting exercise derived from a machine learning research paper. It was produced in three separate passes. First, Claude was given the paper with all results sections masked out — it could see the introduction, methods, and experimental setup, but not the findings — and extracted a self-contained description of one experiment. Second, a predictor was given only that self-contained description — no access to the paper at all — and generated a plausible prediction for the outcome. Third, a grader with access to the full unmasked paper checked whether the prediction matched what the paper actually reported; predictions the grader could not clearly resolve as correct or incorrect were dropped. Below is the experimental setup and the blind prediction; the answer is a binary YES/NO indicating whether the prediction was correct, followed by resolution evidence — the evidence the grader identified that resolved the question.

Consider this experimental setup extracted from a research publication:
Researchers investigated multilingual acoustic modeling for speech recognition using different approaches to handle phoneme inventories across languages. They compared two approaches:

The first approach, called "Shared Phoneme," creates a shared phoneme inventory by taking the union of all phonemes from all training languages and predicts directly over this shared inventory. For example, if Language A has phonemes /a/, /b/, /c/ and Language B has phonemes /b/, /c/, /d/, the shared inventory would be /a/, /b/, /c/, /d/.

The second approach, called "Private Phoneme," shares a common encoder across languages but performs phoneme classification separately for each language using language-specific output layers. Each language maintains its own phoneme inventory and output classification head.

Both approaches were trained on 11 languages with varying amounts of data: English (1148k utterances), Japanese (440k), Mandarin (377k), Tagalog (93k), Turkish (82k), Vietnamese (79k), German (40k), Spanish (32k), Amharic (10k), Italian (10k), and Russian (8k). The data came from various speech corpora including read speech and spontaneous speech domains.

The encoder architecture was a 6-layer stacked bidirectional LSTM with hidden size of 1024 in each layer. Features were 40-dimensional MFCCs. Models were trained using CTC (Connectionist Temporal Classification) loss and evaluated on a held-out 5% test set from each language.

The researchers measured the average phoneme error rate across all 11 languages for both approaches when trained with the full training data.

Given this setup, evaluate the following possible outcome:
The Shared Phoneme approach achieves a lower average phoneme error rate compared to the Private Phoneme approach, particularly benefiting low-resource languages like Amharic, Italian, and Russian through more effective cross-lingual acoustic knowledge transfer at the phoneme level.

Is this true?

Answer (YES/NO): NO